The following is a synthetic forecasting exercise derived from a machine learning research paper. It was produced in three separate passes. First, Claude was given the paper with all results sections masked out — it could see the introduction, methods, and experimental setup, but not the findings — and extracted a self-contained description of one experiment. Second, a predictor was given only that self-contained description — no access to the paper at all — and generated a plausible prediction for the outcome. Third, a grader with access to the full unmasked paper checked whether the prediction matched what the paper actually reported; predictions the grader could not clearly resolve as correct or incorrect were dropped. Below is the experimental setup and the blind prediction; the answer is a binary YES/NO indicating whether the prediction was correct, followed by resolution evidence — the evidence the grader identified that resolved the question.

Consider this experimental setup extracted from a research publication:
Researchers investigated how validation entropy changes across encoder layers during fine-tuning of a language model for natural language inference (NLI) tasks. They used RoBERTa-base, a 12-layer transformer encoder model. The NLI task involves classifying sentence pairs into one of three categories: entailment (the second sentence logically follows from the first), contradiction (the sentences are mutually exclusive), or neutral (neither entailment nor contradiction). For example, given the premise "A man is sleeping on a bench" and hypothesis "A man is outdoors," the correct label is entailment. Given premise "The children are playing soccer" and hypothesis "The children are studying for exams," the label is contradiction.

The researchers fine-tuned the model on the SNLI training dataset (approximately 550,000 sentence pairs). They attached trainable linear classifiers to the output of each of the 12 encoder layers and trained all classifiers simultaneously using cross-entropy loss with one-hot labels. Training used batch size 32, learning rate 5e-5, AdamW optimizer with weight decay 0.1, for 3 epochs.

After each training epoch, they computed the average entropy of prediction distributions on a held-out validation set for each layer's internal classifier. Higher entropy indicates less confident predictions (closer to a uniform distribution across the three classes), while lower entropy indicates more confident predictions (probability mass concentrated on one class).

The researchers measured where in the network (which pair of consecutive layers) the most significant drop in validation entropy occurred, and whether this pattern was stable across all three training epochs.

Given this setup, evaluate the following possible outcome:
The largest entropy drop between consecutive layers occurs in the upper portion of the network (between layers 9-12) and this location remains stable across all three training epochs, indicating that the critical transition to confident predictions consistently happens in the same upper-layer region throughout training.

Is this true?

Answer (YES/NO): NO